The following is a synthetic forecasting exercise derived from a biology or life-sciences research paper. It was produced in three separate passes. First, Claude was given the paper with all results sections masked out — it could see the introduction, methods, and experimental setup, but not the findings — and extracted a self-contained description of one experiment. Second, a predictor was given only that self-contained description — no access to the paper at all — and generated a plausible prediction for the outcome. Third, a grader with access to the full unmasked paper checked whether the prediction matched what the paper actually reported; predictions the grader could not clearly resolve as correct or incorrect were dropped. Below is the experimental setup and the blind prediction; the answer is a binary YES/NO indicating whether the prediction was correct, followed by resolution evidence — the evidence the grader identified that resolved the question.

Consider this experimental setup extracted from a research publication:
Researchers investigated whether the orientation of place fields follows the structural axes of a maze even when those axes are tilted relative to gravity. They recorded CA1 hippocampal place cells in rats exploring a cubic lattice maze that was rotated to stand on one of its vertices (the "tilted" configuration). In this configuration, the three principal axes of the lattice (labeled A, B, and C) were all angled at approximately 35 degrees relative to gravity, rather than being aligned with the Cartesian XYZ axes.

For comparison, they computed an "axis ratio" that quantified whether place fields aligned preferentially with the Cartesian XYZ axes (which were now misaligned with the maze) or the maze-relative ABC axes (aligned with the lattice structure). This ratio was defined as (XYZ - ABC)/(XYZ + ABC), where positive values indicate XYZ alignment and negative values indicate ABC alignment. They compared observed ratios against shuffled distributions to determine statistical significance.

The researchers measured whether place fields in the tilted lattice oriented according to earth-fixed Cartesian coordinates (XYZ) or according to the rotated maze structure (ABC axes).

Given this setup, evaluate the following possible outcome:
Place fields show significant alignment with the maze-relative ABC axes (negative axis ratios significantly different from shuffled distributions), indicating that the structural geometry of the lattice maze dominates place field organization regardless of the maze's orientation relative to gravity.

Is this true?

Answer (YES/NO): YES